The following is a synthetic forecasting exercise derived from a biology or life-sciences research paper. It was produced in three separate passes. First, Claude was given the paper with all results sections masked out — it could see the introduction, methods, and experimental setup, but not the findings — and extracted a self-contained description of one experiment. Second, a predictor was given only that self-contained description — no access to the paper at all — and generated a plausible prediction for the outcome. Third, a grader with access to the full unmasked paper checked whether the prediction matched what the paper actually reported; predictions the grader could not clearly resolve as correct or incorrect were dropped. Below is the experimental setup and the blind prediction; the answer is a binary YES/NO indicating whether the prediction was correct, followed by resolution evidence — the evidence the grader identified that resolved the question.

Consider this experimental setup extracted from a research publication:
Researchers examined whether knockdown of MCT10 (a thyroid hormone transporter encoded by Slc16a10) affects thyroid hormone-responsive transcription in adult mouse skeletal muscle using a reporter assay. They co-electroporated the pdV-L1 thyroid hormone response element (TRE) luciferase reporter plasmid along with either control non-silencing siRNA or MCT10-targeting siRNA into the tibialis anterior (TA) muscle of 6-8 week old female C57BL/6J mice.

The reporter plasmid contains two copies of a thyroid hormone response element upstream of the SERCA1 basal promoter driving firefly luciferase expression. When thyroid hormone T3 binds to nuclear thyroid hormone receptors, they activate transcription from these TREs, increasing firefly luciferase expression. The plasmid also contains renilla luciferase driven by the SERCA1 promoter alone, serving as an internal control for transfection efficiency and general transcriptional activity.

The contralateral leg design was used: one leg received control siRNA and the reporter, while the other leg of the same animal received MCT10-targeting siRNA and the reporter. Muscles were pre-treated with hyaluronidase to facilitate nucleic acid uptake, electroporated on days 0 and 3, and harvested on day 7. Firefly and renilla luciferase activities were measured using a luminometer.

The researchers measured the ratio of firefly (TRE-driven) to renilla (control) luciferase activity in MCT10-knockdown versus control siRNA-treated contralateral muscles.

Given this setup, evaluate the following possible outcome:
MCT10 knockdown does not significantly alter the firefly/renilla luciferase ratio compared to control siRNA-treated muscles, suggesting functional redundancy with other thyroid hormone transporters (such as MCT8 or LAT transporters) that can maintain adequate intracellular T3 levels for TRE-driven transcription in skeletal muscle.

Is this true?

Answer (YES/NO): NO